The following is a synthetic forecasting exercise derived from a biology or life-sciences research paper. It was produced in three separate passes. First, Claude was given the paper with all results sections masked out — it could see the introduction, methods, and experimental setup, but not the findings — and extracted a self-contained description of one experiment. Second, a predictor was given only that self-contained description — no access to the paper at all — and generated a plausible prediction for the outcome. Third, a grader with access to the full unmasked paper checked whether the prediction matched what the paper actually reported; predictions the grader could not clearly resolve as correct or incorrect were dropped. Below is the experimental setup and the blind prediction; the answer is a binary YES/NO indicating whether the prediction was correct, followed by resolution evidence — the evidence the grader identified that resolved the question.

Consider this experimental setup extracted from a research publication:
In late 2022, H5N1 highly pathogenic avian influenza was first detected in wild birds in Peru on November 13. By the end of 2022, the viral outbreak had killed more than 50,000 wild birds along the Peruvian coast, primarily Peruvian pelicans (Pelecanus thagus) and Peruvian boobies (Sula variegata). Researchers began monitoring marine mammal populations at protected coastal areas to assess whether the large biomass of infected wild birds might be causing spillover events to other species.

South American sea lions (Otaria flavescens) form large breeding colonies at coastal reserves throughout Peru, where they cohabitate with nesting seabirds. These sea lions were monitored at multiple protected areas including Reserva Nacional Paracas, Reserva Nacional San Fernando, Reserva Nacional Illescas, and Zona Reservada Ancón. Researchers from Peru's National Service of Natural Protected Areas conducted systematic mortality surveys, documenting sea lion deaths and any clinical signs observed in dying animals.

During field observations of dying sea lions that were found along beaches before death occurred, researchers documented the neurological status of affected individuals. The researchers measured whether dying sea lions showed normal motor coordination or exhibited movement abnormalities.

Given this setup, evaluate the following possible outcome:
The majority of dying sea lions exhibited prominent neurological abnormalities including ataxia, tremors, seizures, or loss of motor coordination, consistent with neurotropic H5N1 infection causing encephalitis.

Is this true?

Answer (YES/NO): YES